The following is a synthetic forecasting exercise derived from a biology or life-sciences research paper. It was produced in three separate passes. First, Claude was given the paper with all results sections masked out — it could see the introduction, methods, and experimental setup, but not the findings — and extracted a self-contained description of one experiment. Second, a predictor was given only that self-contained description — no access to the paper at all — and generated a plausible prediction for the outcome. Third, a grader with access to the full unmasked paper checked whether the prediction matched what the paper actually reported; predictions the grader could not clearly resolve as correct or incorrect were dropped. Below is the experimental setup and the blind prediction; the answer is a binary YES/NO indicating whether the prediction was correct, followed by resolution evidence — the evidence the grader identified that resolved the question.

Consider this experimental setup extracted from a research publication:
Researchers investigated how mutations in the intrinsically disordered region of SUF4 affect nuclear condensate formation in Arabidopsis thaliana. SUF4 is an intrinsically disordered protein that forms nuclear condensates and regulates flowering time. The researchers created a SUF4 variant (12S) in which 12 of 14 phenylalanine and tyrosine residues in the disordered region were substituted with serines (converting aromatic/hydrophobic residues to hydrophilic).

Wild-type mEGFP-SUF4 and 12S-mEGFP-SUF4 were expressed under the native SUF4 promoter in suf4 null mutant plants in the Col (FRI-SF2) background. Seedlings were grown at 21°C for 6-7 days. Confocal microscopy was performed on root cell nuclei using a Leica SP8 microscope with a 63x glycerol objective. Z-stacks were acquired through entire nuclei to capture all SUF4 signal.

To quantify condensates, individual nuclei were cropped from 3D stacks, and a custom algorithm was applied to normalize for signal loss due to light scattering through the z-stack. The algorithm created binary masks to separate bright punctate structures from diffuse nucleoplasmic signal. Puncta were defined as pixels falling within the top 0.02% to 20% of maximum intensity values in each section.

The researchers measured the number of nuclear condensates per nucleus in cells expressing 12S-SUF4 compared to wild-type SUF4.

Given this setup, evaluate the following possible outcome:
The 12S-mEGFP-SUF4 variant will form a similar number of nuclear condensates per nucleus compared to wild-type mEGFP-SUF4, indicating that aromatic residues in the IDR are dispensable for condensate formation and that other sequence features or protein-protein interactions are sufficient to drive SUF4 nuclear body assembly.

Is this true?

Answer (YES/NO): NO